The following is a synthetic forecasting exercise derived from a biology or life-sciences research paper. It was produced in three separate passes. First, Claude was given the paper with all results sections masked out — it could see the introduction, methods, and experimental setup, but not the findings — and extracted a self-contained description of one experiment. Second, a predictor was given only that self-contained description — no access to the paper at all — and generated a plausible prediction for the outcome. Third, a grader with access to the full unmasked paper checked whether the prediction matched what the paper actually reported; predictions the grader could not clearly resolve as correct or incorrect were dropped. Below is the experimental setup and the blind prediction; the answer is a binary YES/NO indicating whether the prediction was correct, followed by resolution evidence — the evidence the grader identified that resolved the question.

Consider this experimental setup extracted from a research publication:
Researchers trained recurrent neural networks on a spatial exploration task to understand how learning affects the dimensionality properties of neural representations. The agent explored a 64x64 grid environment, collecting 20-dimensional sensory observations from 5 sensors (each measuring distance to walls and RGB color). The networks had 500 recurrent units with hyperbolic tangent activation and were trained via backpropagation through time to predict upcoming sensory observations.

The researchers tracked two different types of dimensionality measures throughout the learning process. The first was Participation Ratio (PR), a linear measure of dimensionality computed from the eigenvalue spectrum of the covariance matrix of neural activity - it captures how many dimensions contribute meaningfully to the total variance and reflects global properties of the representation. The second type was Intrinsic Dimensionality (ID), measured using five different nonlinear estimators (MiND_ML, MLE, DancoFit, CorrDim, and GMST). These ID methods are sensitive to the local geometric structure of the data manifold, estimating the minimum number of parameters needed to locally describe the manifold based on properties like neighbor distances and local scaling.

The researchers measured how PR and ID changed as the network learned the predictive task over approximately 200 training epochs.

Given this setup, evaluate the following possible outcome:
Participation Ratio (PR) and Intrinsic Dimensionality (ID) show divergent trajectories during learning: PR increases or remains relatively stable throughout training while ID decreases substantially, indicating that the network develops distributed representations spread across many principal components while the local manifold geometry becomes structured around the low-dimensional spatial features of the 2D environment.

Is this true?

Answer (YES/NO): YES